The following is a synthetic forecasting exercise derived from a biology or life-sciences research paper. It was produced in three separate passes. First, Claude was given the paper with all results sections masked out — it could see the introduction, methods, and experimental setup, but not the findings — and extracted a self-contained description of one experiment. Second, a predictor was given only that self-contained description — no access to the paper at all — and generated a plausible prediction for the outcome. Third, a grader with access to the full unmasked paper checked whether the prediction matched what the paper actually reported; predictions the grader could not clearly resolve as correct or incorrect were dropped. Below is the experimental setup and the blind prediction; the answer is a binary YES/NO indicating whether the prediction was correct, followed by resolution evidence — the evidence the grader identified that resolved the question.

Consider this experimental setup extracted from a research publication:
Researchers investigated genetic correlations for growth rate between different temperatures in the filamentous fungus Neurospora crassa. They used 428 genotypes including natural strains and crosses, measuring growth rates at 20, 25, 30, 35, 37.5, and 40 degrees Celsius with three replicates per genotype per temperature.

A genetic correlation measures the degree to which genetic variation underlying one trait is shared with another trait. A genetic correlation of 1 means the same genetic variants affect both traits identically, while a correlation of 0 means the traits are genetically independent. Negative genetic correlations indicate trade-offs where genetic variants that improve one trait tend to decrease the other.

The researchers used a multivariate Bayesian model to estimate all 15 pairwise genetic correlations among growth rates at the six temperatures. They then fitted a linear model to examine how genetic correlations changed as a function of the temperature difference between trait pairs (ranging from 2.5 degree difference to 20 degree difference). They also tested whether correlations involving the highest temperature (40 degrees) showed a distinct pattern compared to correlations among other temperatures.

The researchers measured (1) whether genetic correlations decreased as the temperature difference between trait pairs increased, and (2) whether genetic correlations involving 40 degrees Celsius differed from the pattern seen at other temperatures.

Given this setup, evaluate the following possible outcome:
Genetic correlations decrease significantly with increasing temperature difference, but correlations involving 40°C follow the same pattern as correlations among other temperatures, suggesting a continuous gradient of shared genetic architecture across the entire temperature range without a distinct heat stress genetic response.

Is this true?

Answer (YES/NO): NO